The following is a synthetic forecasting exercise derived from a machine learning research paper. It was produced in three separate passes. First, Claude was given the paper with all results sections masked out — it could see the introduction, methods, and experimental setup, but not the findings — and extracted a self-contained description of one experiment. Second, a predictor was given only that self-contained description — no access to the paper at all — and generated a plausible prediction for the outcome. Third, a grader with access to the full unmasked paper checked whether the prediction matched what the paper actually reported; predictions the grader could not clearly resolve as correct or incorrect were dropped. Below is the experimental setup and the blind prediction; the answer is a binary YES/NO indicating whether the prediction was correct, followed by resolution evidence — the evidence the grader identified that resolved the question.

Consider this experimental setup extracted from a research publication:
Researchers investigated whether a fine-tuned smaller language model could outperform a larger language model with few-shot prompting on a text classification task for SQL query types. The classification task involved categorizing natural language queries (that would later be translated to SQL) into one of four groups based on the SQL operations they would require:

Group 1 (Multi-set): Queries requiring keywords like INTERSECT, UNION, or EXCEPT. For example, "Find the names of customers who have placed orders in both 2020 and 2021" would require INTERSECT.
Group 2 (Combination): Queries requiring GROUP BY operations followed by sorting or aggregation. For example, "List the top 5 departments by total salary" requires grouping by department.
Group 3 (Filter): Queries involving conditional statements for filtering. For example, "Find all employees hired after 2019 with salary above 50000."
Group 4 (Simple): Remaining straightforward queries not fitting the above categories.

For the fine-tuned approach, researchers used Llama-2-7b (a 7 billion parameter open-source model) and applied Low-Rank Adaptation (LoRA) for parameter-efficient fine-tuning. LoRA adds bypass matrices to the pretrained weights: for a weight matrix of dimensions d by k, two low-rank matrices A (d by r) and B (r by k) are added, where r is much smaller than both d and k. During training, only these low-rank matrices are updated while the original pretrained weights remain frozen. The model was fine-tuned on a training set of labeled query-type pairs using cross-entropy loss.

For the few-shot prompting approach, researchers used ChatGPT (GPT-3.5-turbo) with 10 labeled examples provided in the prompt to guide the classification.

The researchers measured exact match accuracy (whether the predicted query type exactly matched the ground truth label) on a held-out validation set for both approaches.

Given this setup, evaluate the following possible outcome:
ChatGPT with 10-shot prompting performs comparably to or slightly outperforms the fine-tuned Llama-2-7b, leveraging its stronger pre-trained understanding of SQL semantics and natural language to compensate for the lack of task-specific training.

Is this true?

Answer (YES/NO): NO